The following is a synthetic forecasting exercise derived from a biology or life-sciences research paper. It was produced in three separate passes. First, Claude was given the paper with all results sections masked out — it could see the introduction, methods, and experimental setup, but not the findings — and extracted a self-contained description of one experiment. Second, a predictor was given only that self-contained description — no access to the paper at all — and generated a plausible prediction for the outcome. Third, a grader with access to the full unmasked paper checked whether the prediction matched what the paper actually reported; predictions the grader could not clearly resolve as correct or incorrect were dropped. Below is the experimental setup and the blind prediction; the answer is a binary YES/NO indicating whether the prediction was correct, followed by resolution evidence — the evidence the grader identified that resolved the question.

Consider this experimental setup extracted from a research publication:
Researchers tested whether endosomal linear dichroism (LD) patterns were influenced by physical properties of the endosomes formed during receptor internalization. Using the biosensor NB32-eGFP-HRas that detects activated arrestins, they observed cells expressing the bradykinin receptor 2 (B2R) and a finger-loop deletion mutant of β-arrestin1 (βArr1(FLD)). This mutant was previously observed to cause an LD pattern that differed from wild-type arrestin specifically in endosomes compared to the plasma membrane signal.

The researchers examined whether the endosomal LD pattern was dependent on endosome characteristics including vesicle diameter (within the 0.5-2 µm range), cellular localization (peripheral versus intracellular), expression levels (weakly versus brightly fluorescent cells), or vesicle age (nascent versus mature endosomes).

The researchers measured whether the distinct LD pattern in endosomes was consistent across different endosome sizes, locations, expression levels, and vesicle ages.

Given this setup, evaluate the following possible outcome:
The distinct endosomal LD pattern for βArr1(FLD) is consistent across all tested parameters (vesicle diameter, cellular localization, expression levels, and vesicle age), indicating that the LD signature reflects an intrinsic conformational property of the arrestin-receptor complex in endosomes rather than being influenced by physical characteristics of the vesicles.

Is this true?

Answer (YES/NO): YES